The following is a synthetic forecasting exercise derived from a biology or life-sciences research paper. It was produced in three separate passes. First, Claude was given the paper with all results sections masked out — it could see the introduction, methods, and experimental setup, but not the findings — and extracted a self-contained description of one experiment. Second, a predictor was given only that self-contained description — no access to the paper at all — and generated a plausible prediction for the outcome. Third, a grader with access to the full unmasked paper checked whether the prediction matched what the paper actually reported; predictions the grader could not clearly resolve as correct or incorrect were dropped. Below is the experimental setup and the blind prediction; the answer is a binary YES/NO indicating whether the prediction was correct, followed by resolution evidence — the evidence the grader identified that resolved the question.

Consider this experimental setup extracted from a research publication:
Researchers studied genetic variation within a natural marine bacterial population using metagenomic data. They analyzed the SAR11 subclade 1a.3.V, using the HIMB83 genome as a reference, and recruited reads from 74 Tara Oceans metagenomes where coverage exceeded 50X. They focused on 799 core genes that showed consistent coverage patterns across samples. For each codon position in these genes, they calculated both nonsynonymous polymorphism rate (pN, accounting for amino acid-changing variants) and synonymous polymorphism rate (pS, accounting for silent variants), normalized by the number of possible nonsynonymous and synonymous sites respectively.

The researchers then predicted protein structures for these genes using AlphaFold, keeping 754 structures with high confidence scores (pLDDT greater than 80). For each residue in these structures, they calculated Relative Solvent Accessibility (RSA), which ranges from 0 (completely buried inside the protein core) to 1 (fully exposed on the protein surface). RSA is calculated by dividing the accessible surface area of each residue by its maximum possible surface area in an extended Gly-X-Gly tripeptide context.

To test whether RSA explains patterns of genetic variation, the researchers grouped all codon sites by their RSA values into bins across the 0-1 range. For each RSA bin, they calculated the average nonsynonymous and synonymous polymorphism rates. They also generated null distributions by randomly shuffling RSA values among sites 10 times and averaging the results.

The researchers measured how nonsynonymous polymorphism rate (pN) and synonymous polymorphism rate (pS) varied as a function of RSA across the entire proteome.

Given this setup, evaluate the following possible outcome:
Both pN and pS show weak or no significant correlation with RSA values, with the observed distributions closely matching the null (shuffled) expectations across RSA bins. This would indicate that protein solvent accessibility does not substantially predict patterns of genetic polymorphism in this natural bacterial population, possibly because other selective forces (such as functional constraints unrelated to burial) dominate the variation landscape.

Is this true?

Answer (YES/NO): NO